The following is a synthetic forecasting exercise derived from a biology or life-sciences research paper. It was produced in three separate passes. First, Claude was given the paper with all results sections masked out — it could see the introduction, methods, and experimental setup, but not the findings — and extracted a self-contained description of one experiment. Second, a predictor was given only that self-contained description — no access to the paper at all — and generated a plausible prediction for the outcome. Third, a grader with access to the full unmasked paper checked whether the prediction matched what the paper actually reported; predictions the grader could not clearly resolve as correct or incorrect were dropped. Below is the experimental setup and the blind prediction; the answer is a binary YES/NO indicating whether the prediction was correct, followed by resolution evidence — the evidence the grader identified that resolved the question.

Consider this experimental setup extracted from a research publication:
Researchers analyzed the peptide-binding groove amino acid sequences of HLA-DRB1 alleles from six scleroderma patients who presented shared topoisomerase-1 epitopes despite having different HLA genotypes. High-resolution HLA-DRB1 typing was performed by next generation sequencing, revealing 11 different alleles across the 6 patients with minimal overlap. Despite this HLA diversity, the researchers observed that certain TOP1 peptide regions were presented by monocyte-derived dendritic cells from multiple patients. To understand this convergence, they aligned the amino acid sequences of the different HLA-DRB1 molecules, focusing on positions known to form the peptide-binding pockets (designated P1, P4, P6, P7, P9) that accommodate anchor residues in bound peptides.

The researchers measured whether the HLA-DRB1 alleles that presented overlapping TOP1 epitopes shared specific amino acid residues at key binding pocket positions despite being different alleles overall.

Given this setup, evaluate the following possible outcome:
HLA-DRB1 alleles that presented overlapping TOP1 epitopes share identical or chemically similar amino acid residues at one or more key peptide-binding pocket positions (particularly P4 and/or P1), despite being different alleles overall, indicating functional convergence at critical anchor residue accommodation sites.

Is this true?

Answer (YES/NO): YES